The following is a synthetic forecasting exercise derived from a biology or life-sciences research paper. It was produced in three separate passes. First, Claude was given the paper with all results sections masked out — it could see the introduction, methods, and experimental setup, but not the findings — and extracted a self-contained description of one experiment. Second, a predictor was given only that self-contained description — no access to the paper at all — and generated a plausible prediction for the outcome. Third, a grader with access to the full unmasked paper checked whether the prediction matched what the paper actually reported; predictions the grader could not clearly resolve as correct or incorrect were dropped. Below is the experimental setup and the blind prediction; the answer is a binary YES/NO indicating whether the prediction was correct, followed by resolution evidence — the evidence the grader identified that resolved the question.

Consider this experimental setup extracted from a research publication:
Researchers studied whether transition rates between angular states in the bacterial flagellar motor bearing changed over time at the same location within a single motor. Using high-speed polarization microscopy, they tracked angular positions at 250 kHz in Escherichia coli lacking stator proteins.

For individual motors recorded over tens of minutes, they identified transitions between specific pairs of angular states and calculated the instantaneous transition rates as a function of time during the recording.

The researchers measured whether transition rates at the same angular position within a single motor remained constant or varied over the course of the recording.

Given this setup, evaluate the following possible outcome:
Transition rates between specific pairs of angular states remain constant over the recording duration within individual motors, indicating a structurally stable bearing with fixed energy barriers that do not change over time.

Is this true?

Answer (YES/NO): NO